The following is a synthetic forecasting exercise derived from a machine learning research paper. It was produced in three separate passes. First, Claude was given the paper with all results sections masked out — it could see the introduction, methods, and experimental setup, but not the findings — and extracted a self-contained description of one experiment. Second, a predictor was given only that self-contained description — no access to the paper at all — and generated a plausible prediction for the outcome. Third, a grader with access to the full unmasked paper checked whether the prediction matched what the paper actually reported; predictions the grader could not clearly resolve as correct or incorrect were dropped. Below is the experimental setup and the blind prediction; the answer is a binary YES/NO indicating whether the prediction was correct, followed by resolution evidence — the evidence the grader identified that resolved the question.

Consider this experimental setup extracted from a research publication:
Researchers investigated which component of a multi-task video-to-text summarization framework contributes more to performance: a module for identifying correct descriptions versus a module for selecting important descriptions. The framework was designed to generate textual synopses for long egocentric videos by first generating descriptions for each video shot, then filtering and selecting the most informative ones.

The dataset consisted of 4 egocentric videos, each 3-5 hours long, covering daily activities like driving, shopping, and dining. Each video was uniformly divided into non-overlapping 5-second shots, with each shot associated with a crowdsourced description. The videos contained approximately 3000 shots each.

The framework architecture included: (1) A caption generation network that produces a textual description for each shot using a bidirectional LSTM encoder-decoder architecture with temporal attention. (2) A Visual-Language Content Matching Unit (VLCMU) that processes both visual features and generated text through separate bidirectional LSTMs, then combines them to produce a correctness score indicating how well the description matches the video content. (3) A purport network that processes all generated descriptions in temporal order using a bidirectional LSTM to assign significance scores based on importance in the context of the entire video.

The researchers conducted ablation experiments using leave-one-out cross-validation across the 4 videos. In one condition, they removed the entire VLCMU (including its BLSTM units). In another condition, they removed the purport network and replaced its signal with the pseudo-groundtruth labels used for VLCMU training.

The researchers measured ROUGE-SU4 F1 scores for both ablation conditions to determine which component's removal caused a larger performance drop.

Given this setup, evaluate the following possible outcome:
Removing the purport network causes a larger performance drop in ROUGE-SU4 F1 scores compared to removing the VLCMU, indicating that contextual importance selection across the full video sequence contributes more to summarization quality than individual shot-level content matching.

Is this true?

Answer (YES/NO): NO